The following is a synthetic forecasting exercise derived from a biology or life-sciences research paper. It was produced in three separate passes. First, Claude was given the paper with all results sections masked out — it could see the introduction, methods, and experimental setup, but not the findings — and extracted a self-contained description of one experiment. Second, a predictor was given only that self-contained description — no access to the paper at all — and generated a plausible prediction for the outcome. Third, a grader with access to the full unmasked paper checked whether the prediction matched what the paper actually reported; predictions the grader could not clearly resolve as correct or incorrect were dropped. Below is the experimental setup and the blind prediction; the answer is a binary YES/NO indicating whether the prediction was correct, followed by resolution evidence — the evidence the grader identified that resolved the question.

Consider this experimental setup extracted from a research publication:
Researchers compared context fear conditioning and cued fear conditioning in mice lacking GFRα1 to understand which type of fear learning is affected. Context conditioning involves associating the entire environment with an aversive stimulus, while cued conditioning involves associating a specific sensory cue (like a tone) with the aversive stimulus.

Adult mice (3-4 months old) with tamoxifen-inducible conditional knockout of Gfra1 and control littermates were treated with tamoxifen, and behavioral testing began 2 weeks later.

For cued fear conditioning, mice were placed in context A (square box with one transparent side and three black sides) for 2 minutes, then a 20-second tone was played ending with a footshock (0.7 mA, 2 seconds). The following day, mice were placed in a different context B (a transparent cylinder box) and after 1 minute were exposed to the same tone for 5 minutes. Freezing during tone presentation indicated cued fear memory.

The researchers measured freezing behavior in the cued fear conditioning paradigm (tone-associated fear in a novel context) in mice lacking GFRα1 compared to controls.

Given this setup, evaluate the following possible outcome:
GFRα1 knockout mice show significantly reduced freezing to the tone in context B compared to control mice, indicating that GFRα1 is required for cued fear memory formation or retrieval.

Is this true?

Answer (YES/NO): NO